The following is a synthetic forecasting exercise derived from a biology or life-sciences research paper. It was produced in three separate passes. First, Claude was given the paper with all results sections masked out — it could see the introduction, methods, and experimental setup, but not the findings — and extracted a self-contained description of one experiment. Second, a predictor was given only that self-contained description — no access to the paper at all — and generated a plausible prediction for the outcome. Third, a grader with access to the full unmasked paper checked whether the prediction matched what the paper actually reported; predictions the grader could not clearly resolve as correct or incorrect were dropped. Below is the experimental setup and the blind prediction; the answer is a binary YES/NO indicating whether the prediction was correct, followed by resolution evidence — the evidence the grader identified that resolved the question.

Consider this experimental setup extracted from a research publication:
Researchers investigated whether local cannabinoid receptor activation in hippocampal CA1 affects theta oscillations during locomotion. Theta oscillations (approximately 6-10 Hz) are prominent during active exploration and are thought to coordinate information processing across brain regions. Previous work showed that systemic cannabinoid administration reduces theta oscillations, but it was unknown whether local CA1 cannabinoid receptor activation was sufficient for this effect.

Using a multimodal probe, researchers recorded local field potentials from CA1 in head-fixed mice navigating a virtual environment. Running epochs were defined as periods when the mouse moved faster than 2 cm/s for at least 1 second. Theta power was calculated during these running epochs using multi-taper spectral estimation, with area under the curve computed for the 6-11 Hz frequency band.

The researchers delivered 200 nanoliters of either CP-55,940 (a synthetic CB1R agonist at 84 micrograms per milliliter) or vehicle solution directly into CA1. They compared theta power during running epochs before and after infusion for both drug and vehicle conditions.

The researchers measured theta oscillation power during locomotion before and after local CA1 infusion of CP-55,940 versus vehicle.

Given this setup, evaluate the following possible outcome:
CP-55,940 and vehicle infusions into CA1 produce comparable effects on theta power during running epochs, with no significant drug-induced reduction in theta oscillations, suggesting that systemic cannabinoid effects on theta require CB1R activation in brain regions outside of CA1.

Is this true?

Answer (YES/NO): NO